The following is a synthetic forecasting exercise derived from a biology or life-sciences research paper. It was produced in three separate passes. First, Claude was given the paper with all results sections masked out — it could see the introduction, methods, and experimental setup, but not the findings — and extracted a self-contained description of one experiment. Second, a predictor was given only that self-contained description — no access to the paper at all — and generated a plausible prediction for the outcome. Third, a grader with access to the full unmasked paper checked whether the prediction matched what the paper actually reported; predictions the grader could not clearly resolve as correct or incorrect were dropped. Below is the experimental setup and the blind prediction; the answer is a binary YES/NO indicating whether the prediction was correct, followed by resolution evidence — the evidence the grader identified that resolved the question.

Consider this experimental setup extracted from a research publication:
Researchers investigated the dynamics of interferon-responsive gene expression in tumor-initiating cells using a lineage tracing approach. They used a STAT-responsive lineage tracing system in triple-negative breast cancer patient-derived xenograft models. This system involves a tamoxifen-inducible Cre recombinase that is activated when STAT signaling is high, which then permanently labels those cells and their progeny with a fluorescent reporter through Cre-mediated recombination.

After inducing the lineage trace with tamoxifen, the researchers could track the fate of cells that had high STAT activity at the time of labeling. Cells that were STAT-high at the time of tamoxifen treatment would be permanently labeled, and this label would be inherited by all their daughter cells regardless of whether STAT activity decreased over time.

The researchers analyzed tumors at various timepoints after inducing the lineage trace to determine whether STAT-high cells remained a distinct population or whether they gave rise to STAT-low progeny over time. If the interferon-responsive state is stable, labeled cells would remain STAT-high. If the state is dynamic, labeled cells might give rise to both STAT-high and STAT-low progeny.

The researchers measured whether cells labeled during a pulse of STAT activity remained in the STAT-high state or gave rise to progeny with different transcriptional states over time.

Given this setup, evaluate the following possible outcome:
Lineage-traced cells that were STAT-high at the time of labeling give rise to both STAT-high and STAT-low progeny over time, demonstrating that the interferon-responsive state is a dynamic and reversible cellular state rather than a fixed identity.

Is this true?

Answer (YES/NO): YES